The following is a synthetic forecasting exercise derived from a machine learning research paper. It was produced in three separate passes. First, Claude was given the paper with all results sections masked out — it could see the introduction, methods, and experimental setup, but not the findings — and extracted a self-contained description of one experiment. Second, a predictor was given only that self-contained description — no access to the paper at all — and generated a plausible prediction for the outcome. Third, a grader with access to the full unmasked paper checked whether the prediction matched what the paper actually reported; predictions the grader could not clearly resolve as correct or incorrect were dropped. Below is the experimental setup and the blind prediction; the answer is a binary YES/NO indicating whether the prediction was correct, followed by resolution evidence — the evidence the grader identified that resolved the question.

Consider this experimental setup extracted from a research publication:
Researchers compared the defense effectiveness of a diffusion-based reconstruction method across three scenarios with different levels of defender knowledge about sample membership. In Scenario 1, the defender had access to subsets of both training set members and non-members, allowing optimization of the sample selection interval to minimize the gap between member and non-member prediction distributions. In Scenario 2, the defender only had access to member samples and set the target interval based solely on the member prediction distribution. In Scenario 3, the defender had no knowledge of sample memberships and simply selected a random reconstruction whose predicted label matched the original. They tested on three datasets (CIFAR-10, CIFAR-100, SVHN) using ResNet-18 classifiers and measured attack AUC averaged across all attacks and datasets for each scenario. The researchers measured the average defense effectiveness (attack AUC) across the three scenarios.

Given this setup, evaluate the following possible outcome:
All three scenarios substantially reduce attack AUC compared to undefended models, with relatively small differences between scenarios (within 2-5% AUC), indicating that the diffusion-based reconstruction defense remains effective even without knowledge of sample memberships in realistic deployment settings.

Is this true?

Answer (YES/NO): NO